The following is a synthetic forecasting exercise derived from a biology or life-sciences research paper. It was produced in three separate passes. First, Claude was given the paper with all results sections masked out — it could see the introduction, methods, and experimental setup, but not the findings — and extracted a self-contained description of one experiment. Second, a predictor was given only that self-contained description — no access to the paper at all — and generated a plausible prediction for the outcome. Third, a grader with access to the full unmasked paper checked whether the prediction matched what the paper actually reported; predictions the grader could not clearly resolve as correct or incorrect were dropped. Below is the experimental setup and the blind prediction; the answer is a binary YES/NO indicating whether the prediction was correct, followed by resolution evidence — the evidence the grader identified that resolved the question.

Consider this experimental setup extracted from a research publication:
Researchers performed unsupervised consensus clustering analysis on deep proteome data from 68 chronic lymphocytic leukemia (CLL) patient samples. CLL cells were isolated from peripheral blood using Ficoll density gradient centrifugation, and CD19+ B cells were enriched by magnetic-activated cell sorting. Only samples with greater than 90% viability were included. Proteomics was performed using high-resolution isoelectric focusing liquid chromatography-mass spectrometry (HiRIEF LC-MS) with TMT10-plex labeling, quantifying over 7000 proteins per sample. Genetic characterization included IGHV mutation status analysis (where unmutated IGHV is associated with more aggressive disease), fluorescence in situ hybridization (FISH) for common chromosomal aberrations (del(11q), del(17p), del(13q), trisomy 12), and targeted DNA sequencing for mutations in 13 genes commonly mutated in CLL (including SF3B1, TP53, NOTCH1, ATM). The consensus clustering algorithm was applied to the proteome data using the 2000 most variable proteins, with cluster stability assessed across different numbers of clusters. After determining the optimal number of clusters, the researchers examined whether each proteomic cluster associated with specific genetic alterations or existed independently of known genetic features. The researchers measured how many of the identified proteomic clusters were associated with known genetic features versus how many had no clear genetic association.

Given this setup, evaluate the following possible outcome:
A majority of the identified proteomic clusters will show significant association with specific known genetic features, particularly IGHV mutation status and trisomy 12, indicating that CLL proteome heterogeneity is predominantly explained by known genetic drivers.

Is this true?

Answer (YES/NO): YES